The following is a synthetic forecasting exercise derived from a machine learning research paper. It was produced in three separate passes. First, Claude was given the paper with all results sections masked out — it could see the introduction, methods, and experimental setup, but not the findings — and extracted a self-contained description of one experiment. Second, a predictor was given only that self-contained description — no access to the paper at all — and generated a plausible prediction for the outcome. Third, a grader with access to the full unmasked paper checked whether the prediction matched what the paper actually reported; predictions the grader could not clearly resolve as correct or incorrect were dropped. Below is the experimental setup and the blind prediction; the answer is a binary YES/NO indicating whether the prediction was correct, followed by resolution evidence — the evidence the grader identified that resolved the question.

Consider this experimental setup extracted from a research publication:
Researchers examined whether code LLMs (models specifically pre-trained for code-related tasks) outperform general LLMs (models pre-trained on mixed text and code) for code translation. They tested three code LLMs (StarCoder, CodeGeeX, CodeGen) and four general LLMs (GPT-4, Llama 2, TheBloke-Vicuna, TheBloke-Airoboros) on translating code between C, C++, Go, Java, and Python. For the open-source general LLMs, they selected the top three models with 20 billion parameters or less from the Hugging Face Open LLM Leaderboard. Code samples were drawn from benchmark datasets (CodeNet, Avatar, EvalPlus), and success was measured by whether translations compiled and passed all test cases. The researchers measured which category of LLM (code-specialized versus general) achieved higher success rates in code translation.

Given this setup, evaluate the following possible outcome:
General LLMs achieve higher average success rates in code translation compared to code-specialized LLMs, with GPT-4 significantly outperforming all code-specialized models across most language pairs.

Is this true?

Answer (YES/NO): NO